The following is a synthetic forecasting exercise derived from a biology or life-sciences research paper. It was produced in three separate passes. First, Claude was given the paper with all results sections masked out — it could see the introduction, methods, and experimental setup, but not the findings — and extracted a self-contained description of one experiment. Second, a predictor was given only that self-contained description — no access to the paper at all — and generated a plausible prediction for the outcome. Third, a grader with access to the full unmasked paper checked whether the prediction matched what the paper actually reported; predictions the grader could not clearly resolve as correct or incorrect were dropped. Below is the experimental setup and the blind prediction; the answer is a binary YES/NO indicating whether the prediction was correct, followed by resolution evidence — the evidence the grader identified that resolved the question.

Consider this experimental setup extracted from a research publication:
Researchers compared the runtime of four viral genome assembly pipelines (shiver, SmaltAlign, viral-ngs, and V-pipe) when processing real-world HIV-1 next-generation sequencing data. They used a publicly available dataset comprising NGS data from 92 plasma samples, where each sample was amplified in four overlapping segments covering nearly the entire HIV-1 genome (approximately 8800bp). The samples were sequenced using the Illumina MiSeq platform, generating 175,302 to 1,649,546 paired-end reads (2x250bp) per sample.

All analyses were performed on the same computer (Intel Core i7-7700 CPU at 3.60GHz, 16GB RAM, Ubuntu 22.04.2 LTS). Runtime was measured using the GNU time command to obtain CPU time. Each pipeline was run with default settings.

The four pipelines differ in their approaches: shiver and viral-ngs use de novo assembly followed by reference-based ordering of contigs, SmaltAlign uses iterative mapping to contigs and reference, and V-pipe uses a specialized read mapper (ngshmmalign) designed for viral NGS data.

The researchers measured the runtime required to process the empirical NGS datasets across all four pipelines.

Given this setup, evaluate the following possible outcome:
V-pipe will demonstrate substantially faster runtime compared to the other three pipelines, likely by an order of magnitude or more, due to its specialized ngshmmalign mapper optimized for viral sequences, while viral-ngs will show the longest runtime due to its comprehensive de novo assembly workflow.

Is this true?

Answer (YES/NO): NO